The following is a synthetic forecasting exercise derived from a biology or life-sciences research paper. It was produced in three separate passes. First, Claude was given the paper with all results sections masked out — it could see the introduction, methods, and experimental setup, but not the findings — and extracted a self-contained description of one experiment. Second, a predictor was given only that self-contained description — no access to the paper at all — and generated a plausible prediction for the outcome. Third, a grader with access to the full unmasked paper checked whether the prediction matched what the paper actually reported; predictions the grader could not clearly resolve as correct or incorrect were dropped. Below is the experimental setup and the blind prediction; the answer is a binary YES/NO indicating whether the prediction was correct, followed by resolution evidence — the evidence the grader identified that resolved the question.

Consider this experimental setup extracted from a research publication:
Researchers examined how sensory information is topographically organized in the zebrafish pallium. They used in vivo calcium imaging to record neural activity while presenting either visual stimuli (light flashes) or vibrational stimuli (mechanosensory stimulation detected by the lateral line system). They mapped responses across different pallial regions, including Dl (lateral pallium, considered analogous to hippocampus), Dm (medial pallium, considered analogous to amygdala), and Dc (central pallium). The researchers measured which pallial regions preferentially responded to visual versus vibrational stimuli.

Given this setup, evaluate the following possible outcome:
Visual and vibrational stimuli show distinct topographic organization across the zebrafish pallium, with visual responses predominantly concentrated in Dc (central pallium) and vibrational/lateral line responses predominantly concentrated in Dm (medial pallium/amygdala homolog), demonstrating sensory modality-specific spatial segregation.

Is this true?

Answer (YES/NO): NO